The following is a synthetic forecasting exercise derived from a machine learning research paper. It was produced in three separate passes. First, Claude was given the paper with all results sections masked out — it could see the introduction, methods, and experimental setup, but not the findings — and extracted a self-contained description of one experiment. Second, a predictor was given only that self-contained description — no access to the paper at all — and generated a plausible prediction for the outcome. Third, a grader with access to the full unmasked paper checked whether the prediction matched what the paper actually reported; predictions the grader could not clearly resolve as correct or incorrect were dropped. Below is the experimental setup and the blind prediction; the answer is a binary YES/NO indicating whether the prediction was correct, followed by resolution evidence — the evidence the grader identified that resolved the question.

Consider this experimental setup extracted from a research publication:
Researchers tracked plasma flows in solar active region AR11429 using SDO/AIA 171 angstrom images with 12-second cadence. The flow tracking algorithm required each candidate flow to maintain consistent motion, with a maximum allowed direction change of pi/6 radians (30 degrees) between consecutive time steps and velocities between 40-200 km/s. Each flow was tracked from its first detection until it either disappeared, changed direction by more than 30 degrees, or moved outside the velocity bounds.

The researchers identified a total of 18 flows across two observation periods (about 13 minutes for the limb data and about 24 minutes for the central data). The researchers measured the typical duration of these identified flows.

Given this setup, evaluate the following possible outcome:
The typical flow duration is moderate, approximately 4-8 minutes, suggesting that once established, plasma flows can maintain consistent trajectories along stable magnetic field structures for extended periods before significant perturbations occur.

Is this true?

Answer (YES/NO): NO